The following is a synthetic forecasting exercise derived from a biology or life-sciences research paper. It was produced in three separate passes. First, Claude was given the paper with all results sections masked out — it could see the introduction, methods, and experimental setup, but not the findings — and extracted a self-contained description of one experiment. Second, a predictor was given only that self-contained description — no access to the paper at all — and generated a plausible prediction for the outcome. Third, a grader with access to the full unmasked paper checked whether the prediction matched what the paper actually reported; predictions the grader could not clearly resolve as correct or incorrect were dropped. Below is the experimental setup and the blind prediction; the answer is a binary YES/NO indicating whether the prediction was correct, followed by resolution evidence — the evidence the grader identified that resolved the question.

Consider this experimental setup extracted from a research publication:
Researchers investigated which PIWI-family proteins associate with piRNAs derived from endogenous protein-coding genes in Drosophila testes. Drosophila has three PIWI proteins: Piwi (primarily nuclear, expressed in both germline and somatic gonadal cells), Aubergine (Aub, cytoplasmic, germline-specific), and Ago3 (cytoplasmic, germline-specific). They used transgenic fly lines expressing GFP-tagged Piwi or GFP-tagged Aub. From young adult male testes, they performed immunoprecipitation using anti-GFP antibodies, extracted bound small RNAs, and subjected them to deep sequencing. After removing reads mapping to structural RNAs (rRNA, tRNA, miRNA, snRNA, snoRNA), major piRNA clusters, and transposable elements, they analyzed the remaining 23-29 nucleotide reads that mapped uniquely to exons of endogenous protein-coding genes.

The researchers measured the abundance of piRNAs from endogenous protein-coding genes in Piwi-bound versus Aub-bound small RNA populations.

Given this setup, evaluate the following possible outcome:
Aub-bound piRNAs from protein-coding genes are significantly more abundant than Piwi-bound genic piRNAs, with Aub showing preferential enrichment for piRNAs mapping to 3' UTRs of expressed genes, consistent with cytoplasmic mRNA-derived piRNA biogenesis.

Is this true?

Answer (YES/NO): NO